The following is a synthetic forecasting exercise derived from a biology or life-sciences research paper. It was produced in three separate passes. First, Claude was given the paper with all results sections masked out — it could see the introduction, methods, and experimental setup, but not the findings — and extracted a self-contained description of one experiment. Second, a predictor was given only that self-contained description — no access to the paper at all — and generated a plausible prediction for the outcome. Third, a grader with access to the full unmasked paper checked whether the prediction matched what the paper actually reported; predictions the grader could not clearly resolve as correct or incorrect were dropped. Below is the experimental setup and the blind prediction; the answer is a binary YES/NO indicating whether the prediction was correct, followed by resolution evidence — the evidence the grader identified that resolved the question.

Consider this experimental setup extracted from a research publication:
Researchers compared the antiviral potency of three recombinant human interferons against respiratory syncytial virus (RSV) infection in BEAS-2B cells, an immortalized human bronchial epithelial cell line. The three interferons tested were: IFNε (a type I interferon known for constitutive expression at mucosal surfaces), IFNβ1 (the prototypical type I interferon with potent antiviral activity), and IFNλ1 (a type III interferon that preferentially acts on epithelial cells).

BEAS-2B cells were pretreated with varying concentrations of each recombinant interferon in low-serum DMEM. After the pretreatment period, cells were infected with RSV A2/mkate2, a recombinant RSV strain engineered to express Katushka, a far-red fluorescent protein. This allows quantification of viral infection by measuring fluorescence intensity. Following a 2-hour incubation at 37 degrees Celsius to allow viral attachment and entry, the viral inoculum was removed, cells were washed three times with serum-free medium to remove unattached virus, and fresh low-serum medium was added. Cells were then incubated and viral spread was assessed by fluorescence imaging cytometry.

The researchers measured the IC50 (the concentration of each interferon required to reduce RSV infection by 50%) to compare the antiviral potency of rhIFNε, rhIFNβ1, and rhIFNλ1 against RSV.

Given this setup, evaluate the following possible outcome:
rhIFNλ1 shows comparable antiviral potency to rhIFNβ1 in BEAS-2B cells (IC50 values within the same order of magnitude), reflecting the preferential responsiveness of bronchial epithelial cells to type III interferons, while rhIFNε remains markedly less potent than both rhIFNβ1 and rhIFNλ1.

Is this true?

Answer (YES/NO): NO